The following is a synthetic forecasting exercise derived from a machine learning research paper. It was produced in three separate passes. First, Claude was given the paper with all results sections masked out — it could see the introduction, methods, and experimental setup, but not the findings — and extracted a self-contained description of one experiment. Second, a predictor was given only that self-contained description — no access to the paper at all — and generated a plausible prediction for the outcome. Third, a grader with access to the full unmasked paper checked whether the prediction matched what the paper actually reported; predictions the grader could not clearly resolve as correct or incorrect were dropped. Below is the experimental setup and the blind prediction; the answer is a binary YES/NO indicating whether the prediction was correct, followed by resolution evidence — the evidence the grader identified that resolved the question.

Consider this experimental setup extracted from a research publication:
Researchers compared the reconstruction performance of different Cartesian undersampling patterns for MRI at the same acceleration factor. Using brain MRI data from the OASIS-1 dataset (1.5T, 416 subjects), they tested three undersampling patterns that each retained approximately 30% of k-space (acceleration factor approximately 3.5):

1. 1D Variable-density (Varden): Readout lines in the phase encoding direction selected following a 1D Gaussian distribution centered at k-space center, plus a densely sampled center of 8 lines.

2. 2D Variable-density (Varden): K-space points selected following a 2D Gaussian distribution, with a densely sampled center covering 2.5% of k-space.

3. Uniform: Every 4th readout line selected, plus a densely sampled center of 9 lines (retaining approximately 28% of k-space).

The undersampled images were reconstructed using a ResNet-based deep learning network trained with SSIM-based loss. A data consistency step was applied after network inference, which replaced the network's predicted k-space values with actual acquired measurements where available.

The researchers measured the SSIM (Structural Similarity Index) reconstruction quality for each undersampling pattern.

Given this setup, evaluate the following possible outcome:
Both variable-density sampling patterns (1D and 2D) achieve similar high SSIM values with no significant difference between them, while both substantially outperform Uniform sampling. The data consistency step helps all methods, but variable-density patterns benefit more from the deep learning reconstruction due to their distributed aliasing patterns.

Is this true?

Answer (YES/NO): YES